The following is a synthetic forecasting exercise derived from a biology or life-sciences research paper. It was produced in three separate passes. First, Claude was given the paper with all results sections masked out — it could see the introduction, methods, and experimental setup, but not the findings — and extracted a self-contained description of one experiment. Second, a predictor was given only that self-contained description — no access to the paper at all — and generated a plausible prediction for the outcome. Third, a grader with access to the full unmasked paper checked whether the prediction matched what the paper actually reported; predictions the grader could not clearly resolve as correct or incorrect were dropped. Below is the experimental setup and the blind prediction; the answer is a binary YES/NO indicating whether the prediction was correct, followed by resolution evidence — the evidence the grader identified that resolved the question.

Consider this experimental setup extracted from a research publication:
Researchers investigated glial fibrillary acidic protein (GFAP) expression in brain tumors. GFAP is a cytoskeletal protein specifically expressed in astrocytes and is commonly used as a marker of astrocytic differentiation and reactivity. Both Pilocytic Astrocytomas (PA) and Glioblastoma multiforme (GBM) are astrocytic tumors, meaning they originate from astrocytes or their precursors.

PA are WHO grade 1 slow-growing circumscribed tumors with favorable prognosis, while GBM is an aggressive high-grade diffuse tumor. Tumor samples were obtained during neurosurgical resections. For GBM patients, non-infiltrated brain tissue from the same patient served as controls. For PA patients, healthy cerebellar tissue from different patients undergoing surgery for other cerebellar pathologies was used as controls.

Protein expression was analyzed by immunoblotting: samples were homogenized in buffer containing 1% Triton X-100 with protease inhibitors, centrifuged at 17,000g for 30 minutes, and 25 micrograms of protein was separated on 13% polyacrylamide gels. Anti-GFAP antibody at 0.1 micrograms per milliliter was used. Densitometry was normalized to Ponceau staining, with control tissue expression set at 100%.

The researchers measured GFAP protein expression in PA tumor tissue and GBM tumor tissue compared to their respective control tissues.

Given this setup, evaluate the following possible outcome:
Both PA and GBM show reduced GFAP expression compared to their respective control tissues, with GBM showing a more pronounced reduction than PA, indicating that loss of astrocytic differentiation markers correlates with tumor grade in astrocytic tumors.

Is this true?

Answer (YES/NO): NO